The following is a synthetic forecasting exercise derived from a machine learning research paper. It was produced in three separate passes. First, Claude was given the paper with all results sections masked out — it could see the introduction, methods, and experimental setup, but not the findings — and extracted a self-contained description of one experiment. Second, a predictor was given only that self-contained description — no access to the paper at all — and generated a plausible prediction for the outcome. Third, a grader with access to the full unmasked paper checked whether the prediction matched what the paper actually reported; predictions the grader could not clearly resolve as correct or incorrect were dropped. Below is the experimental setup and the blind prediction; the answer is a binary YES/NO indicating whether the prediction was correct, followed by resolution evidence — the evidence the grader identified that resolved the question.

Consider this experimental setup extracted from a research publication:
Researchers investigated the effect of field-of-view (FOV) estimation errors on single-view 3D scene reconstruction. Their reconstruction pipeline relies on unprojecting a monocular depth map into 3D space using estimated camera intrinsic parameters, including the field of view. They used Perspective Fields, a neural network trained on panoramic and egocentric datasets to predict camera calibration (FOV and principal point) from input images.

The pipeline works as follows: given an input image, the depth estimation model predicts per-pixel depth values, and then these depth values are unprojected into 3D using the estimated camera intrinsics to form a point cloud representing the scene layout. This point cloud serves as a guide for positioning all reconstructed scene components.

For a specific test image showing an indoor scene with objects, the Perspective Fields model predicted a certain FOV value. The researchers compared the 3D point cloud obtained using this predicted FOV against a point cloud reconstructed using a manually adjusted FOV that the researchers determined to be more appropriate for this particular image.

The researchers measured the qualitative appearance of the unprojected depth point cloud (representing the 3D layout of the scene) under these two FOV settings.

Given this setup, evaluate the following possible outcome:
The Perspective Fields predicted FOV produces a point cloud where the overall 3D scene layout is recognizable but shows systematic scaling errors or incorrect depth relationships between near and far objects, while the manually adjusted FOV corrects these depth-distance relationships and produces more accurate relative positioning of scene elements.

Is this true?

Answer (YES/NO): YES